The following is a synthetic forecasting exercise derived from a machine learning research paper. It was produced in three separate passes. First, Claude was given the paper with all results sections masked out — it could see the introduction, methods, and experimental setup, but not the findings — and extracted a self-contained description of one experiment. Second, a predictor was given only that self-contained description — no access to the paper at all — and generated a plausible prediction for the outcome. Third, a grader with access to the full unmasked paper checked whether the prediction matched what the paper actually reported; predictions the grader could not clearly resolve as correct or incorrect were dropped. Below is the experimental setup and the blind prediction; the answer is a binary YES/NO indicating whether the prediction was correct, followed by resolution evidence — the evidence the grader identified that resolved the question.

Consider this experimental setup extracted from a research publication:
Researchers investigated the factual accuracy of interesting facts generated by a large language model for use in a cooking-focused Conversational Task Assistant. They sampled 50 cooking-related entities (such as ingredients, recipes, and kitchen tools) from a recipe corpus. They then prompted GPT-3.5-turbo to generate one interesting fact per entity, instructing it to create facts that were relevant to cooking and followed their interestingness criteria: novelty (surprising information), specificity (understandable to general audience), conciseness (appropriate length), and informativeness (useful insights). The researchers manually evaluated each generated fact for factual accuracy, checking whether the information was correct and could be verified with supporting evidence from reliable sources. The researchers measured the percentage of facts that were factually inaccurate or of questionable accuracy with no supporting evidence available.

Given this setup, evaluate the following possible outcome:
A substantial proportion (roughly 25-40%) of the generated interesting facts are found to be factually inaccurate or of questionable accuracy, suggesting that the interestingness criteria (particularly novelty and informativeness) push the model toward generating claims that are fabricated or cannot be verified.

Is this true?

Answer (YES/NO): NO